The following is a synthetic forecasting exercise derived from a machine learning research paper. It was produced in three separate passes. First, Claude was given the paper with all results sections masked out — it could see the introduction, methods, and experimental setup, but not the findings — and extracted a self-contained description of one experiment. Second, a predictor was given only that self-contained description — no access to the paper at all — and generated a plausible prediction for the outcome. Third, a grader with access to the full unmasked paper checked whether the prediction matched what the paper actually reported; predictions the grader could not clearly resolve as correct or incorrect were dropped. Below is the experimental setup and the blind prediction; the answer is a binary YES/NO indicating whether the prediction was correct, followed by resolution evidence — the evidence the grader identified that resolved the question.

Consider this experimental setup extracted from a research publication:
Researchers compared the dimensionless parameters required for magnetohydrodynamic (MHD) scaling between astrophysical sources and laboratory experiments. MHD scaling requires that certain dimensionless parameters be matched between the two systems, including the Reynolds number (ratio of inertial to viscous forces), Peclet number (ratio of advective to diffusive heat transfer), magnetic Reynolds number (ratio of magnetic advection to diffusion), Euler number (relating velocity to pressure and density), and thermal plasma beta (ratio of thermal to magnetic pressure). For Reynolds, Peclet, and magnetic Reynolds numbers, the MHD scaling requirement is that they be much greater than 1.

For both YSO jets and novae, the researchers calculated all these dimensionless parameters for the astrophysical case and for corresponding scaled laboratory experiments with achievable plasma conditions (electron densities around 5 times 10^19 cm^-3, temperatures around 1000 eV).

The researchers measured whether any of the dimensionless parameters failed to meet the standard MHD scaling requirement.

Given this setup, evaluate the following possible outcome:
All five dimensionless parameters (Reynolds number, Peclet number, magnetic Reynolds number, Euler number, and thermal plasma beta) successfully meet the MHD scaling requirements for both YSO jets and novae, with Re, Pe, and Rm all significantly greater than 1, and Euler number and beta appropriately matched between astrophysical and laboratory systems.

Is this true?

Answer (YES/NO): NO